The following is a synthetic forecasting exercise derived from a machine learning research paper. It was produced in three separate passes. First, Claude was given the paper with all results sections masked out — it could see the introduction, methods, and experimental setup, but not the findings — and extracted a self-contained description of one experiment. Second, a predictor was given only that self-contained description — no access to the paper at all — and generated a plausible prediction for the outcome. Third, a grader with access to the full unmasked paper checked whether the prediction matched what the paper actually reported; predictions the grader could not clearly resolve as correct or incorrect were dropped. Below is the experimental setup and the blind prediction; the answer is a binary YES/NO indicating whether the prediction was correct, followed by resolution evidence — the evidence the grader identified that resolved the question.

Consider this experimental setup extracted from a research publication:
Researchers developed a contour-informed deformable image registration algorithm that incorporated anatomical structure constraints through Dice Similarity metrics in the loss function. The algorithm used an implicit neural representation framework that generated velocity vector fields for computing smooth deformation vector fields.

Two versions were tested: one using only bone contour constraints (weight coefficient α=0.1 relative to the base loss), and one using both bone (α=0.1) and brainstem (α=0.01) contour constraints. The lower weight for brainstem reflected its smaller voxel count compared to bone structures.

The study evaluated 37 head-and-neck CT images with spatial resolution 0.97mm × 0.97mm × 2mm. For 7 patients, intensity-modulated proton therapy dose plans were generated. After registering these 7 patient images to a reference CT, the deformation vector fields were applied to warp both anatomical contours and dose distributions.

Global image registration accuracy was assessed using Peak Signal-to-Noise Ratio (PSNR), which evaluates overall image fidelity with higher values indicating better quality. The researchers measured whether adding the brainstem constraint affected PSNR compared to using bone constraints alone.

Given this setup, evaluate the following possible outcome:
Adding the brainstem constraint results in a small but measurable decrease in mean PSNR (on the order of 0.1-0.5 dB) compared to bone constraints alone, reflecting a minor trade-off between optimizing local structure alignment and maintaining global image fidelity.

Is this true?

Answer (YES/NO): YES